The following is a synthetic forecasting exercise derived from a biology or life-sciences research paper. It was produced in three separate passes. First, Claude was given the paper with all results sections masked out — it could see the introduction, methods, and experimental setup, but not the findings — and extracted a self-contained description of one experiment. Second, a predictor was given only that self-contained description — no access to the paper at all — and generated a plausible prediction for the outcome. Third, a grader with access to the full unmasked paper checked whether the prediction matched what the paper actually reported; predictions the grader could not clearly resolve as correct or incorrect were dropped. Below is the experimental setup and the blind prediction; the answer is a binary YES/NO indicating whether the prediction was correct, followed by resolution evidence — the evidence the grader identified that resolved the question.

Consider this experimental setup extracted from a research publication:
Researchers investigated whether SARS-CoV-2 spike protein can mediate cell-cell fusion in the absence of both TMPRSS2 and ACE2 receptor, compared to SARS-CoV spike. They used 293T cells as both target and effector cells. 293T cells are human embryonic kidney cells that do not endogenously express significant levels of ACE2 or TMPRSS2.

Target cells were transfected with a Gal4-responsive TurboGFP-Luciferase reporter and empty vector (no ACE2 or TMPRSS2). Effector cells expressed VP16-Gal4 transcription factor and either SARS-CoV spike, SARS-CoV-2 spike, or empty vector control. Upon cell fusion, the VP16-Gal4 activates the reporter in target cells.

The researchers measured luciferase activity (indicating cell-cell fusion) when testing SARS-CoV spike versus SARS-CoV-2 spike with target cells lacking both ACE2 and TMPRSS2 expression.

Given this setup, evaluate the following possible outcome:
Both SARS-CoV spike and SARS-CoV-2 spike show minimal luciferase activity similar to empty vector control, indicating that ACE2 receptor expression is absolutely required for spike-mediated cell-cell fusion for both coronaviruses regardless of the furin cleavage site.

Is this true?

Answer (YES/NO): NO